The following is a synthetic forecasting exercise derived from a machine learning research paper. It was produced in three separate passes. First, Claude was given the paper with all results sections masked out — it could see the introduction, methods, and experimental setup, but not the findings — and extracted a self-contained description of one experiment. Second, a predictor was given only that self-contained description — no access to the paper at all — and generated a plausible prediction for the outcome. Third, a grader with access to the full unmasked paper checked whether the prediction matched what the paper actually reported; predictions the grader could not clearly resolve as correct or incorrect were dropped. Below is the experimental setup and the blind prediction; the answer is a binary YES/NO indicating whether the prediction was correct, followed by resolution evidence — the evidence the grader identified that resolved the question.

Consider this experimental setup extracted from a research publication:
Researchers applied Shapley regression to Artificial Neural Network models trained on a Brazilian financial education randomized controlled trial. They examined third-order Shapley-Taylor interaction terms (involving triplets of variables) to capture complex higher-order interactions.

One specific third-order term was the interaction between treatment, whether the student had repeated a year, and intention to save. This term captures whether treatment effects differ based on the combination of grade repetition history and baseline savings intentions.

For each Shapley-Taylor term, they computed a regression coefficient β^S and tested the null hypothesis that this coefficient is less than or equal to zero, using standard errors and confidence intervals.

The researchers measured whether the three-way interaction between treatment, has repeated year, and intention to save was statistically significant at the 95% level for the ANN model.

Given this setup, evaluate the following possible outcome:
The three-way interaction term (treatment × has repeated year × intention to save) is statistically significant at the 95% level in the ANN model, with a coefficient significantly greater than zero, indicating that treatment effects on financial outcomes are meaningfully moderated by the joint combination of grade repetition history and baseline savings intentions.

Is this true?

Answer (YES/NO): NO